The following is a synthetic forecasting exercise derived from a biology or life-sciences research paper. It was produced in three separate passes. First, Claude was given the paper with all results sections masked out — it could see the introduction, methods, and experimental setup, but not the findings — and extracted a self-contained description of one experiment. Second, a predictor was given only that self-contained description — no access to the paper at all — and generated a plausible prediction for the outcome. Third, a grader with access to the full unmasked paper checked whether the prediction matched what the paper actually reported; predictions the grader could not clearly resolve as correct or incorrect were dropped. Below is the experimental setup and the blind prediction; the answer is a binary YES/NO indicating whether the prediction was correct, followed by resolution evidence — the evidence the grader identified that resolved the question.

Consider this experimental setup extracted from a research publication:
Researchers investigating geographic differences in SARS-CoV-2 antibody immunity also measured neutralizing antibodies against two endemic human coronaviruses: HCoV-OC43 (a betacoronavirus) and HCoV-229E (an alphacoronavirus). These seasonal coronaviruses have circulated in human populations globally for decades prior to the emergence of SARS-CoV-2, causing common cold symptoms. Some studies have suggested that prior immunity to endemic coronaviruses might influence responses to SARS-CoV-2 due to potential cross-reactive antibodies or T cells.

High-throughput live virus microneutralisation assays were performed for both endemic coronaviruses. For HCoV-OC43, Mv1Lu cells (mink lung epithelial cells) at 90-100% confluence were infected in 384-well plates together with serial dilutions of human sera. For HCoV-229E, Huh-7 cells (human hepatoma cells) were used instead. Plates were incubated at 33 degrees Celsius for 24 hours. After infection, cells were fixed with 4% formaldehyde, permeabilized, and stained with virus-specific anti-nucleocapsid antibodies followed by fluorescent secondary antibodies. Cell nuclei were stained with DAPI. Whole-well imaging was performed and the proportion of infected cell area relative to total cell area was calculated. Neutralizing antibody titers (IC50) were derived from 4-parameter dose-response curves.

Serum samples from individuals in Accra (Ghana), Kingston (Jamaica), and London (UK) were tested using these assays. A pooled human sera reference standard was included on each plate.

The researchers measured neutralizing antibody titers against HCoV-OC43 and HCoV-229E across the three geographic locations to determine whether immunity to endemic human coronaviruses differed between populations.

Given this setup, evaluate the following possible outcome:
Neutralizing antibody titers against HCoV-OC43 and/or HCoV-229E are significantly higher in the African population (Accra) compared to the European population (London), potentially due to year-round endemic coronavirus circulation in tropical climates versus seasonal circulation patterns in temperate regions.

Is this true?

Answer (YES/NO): YES